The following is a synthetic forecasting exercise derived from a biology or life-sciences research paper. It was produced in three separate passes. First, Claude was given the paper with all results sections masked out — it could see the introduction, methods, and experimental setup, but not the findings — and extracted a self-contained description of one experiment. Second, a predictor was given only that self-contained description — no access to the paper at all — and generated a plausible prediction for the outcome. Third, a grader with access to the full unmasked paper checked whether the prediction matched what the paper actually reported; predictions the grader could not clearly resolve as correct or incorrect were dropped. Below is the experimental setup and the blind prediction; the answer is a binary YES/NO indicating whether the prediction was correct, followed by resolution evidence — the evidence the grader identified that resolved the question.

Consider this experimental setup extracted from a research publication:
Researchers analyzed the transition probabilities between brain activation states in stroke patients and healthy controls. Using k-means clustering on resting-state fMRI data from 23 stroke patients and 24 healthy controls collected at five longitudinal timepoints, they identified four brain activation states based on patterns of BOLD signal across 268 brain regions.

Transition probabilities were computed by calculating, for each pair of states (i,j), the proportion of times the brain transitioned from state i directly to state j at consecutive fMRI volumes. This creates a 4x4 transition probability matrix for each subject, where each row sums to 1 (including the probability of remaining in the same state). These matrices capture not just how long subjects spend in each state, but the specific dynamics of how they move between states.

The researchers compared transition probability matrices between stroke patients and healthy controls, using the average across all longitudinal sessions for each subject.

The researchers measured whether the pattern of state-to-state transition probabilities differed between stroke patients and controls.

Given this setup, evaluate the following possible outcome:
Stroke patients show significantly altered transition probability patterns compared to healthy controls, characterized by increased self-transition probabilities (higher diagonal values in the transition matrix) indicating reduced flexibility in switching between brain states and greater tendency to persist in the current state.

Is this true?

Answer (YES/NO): NO